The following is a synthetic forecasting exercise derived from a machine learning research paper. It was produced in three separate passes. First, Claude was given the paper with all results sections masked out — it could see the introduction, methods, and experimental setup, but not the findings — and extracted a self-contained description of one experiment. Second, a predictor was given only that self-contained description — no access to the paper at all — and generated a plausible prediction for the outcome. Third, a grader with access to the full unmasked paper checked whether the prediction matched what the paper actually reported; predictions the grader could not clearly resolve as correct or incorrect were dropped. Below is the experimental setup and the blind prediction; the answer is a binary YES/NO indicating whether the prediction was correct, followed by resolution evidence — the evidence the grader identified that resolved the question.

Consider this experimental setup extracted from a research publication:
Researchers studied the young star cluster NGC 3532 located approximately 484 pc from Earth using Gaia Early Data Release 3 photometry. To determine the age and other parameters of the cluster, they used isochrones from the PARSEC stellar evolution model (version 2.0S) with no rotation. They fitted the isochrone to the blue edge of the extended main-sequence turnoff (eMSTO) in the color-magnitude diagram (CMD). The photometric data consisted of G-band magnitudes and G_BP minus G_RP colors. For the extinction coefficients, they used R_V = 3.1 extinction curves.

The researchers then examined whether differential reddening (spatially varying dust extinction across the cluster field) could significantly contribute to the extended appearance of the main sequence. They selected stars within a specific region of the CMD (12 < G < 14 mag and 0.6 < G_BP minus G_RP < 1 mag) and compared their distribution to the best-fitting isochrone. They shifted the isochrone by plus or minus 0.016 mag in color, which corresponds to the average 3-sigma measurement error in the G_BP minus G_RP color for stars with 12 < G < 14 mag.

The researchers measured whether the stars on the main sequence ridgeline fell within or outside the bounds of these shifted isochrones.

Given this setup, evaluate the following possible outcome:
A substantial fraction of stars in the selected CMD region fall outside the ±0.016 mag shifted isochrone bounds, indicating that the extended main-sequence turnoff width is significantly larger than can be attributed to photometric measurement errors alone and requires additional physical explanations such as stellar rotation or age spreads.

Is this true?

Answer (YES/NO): NO